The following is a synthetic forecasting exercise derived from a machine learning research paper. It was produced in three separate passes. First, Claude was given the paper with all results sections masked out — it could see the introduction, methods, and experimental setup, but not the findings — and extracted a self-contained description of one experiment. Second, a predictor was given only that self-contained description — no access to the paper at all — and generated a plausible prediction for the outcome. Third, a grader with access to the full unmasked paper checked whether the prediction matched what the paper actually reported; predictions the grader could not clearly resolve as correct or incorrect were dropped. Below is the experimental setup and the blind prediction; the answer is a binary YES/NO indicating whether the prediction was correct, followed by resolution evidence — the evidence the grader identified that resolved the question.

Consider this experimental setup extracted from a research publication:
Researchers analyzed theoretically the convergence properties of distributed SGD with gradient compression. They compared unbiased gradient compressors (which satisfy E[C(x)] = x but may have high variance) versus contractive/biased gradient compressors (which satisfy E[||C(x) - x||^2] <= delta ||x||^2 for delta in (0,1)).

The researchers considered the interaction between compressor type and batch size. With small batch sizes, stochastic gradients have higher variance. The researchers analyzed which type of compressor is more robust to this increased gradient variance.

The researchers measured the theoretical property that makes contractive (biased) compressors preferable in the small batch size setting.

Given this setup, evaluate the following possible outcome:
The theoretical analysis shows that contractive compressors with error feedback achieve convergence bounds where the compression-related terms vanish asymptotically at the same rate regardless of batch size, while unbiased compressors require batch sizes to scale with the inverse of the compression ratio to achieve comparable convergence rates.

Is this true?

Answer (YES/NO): NO